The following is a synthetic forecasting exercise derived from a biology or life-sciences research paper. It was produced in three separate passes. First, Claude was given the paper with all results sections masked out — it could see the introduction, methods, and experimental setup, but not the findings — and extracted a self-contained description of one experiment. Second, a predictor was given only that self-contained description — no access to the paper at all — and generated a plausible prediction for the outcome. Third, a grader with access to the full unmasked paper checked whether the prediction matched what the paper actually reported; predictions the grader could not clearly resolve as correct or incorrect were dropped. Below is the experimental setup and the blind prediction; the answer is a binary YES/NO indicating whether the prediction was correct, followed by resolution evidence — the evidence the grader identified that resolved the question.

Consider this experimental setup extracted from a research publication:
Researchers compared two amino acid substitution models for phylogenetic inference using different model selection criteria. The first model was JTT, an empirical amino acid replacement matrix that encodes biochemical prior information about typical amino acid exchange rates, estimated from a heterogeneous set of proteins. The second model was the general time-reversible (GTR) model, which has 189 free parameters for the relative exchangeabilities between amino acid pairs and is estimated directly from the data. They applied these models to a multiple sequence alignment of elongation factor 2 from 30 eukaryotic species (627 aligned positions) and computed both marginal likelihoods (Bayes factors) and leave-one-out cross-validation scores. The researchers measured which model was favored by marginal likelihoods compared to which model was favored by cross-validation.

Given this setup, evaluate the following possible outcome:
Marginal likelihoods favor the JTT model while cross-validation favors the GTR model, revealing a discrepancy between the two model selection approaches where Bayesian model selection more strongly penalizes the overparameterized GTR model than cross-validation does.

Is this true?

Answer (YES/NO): NO